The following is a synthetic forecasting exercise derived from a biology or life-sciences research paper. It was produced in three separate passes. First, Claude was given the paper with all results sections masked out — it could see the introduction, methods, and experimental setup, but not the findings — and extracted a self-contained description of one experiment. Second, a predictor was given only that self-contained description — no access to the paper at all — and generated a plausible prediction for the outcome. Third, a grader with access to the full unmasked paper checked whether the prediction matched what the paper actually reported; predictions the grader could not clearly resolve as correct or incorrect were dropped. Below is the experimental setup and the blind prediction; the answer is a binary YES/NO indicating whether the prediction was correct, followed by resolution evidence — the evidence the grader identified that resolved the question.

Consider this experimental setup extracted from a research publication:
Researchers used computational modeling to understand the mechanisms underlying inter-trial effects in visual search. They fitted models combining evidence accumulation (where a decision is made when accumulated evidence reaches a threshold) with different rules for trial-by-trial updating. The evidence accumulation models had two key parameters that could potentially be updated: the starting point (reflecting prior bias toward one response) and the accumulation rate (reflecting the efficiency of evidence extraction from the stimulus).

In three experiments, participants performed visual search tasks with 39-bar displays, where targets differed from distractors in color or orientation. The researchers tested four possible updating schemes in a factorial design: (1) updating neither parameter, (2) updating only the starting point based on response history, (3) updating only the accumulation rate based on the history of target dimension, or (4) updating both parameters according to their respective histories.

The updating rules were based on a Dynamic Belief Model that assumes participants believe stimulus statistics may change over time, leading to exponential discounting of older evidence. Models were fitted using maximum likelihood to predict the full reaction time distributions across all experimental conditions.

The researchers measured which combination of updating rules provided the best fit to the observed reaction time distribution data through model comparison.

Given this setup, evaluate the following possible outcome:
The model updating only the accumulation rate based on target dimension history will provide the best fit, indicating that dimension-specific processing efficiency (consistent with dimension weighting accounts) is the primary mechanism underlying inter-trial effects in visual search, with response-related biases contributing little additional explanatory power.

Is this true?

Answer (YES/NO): NO